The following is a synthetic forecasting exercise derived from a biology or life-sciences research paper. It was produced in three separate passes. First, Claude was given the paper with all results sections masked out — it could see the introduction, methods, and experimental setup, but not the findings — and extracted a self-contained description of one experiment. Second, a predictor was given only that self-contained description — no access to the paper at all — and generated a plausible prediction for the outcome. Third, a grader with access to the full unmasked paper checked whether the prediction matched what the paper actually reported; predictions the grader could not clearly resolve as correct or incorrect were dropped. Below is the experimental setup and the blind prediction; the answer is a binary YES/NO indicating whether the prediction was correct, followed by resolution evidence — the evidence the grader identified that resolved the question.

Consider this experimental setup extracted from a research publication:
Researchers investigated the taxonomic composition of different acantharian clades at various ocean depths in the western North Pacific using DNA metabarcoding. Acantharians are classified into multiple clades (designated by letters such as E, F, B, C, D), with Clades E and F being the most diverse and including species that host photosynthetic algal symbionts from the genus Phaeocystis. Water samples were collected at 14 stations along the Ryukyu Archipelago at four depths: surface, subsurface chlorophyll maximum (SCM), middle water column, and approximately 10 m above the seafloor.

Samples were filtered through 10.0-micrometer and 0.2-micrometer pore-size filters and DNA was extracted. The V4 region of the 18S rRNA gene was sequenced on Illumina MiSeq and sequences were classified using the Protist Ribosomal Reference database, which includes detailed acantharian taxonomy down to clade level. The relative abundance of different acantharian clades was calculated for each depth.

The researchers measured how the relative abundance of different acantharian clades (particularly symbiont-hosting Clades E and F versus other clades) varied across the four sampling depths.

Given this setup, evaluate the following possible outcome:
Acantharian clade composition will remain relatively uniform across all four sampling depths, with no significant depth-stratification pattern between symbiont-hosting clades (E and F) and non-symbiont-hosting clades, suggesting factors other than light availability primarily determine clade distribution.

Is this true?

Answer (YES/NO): NO